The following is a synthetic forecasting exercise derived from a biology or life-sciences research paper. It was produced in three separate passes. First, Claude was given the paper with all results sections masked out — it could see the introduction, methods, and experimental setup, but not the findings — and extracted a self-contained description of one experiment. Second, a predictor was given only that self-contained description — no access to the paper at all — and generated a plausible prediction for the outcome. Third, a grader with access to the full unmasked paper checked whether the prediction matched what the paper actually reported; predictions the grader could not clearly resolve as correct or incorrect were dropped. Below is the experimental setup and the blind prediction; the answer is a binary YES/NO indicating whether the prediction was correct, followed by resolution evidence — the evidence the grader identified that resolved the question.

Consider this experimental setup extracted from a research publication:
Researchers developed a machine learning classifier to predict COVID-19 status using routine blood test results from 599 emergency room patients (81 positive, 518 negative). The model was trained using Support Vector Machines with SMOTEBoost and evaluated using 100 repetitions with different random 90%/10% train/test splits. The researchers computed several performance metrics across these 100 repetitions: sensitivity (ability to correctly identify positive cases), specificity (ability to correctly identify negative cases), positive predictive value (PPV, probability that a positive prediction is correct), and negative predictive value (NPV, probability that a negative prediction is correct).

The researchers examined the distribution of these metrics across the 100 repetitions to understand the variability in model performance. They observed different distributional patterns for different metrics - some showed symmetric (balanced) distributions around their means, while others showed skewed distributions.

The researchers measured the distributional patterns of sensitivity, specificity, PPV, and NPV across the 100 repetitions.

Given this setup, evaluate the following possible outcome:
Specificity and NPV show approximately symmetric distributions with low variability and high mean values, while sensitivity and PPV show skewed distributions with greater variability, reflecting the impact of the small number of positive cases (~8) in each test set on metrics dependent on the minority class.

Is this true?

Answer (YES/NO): NO